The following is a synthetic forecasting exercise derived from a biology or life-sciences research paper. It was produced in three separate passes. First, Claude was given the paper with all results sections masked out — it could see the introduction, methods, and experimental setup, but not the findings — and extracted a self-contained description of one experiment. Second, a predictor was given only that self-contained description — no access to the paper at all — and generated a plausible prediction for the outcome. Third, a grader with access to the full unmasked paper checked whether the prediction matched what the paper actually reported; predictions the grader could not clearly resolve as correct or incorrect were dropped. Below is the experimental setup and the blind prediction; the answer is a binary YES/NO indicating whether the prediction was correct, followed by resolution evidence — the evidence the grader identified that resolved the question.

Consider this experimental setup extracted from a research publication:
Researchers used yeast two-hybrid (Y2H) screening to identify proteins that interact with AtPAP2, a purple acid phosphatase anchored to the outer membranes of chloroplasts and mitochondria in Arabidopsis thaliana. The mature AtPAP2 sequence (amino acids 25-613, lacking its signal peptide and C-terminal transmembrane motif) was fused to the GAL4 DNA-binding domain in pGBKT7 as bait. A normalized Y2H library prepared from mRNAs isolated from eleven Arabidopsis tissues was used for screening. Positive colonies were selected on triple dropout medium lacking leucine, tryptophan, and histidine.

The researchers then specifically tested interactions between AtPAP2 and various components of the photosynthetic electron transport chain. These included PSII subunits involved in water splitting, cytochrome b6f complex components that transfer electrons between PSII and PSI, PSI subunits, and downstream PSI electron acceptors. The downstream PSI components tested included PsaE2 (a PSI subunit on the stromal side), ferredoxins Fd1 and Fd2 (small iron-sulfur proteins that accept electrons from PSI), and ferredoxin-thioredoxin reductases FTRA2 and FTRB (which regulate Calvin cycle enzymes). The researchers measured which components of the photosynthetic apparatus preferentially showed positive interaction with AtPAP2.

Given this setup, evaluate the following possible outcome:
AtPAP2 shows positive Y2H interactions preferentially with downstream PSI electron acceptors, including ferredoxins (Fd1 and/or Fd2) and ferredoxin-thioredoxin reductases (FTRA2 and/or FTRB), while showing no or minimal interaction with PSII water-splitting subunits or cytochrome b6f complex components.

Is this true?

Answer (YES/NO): YES